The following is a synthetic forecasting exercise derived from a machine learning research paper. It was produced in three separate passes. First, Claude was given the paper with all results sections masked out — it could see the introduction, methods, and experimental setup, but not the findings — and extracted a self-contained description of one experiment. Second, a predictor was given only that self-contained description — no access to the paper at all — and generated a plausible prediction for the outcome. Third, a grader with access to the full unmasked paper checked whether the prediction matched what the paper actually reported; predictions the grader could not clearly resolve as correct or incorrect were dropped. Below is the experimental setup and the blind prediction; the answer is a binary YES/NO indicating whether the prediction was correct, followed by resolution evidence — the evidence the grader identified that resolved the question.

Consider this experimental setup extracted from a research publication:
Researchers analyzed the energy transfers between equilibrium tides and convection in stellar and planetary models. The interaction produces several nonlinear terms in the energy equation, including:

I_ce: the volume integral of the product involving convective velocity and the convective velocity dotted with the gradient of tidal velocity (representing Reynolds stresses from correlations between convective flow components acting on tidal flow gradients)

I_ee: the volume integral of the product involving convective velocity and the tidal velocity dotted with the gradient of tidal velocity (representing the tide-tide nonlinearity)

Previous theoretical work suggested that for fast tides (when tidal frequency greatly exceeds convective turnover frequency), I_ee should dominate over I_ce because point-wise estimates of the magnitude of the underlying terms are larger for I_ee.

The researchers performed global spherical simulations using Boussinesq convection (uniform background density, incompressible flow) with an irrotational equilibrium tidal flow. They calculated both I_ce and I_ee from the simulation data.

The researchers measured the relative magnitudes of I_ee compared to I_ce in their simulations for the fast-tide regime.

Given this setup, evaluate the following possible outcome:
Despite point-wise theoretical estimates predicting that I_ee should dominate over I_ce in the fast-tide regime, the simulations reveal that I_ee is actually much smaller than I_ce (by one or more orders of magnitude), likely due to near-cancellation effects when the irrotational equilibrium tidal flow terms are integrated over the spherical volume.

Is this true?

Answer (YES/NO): YES